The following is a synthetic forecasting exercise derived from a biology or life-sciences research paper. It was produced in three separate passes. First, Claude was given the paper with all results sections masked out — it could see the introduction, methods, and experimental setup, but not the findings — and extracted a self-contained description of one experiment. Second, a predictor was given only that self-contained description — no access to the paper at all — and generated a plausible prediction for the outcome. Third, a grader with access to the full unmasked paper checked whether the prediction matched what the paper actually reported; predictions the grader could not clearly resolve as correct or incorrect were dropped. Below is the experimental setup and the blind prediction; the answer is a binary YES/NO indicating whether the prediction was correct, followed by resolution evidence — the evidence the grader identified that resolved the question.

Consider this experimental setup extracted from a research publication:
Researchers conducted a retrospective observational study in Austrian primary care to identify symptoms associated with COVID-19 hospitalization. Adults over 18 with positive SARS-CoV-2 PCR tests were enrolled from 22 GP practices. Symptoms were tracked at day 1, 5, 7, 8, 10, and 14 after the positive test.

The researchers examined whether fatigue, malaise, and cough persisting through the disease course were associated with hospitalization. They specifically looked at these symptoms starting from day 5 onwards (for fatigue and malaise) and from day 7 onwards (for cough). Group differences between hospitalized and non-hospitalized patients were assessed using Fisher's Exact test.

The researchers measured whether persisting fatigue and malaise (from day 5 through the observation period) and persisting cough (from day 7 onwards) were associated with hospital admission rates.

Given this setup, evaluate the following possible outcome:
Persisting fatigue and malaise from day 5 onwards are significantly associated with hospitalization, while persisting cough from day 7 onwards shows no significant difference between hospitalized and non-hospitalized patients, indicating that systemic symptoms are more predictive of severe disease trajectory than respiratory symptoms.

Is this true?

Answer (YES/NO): NO